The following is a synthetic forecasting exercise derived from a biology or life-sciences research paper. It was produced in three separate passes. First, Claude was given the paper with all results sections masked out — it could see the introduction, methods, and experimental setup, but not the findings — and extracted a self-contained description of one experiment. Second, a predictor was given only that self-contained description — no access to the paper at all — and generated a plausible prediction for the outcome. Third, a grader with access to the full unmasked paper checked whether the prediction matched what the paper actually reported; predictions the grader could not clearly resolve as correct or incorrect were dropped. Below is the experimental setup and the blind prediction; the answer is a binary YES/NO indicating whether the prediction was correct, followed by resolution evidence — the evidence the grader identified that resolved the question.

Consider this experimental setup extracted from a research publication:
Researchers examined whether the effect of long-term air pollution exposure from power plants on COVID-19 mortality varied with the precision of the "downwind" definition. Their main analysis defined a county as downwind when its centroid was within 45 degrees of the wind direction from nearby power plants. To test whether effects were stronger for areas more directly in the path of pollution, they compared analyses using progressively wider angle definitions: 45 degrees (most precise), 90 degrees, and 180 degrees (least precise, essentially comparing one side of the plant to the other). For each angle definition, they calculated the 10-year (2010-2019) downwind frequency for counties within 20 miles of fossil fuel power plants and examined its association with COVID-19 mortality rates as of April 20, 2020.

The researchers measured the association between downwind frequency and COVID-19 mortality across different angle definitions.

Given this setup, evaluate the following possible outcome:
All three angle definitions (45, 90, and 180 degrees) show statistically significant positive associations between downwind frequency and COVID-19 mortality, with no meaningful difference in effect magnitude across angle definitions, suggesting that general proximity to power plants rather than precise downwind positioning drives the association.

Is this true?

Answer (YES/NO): NO